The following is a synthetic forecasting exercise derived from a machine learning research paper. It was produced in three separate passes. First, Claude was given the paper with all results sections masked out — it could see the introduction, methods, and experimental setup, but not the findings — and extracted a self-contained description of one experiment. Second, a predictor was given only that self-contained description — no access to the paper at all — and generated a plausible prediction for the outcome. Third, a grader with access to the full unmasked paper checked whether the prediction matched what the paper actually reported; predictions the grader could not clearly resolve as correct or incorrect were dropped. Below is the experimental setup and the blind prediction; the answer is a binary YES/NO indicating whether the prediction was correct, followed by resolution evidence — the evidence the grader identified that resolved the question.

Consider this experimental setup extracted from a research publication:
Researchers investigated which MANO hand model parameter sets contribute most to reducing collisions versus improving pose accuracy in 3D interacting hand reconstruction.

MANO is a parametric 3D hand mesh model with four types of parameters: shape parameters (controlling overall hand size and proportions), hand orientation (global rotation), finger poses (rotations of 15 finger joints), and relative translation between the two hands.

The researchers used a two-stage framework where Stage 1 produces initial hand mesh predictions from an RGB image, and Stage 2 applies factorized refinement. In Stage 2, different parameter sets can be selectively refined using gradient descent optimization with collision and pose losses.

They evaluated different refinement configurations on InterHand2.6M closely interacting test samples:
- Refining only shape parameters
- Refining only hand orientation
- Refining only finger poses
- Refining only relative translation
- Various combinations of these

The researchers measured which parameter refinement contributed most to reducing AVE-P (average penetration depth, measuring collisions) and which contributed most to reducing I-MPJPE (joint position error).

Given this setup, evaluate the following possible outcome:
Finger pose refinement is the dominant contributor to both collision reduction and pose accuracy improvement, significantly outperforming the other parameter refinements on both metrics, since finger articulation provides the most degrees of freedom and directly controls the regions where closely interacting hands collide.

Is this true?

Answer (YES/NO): NO